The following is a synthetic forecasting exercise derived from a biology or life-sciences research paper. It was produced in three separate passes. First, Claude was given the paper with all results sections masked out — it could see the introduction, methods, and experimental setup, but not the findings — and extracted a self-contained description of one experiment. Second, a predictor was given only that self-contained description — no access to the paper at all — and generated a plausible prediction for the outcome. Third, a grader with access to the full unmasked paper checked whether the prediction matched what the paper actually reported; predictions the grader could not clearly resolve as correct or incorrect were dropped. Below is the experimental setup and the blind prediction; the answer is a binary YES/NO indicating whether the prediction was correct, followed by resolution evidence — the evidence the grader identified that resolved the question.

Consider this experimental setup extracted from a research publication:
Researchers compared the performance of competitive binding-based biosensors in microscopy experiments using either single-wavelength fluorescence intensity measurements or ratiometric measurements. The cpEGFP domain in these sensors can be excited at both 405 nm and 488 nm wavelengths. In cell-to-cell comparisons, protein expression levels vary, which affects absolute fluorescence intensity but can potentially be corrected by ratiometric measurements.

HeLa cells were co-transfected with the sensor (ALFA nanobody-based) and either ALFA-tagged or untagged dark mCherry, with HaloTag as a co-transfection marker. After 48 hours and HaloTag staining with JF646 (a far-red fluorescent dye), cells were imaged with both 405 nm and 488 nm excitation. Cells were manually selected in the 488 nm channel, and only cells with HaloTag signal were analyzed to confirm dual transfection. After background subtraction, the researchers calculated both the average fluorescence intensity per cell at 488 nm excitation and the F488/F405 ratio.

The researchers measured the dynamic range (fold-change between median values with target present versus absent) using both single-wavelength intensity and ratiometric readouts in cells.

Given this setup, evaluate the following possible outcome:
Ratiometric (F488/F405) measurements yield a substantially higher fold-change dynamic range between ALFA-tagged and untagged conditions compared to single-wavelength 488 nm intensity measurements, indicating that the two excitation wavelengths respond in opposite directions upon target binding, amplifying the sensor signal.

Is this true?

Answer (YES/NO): YES